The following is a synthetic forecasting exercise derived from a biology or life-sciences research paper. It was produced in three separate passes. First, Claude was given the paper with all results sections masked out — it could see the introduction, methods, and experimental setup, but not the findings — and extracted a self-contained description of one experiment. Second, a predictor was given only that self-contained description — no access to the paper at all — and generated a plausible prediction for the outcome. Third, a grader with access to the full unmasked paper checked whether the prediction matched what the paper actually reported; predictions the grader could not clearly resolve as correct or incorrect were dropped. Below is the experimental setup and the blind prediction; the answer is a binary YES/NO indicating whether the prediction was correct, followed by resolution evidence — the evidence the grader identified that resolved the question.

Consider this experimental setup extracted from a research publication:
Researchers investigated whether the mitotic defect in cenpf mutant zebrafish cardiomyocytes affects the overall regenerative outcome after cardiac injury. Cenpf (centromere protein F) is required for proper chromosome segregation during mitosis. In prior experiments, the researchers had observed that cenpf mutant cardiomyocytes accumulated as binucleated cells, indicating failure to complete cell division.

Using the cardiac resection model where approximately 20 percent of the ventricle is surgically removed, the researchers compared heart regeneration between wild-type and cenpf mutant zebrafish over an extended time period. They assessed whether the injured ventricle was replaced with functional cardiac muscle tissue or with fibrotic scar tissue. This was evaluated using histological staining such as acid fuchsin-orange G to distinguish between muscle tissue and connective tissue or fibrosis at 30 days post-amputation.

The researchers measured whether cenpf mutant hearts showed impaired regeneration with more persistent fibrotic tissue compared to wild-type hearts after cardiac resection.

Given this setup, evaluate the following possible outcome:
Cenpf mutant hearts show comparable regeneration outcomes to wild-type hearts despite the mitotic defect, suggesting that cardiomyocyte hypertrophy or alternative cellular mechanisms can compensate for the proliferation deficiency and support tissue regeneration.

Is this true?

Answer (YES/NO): NO